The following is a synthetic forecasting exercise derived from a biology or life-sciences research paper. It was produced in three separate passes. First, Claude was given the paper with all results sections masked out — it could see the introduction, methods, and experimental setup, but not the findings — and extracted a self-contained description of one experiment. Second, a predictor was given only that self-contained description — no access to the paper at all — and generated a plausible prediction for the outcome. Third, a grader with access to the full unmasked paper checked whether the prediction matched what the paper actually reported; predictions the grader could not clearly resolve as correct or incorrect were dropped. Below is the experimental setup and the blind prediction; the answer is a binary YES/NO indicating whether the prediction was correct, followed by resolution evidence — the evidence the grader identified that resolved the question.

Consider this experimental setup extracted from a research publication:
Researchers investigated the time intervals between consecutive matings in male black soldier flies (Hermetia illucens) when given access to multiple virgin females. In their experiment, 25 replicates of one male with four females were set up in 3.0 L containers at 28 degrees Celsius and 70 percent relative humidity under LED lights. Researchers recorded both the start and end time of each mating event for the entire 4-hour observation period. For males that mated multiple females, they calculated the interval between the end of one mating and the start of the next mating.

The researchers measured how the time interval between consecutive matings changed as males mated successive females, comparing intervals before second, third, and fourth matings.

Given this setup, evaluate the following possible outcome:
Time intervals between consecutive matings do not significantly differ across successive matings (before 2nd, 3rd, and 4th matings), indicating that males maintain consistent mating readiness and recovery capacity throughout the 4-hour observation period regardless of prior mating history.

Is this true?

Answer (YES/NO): NO